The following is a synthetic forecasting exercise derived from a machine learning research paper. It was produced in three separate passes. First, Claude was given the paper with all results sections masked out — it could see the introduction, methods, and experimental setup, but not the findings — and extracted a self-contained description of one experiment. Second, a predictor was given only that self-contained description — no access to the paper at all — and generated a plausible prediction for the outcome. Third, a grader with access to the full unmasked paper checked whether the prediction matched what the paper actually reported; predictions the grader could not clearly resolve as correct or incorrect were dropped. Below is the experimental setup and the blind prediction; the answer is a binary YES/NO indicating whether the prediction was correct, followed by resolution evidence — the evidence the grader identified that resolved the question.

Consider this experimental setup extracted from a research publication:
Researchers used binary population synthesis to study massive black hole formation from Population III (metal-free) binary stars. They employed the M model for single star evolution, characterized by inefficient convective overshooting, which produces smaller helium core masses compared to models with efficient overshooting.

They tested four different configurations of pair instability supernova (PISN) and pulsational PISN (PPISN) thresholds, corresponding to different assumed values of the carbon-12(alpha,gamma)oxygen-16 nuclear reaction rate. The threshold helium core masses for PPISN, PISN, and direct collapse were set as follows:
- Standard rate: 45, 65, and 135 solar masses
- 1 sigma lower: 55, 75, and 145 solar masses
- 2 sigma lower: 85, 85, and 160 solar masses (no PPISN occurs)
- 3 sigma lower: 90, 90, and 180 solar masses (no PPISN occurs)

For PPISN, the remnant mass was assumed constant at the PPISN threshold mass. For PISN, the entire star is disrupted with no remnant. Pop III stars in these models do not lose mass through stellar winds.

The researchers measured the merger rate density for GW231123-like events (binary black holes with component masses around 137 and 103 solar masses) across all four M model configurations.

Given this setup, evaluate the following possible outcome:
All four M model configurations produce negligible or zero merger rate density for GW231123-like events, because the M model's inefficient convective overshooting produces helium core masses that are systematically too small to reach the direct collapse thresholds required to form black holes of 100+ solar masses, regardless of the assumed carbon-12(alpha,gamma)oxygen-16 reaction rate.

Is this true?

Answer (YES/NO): NO